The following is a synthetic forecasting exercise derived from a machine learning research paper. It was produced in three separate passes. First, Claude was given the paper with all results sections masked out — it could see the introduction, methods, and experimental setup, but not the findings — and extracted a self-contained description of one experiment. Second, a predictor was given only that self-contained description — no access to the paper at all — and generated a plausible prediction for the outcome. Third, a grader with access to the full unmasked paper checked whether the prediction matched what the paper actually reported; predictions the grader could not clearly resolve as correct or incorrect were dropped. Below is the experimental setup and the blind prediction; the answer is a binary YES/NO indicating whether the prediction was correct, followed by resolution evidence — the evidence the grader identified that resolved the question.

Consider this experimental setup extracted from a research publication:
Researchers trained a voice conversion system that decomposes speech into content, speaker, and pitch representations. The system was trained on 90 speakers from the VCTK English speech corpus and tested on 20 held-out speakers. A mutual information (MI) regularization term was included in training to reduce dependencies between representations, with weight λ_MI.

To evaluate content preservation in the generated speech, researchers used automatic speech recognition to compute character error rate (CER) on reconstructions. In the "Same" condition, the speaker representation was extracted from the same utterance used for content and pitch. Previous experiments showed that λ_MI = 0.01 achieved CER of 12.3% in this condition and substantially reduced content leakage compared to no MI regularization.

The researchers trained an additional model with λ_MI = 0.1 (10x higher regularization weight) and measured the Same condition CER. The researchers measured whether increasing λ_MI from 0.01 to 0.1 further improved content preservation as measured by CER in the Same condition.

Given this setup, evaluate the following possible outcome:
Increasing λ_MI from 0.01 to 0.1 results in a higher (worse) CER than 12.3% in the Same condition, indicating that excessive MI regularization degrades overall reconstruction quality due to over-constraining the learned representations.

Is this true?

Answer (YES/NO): YES